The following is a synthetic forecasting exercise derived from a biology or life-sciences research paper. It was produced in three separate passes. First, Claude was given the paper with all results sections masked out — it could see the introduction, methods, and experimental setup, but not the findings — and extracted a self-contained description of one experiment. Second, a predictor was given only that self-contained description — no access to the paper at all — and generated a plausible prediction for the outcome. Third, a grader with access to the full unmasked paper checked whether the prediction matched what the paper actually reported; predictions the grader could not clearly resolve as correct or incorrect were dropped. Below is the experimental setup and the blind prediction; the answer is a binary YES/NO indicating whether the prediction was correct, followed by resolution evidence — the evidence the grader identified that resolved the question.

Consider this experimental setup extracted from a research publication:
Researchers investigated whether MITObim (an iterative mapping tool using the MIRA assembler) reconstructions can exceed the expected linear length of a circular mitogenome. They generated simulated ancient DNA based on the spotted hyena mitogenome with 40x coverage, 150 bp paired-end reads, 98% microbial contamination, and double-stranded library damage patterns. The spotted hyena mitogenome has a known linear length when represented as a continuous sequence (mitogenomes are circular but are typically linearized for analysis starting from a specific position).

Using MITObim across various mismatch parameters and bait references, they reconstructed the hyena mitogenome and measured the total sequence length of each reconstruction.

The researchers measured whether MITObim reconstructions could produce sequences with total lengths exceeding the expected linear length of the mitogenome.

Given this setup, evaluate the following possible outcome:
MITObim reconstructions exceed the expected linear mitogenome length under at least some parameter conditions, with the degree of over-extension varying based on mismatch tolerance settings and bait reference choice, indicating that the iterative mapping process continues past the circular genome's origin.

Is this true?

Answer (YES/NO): YES